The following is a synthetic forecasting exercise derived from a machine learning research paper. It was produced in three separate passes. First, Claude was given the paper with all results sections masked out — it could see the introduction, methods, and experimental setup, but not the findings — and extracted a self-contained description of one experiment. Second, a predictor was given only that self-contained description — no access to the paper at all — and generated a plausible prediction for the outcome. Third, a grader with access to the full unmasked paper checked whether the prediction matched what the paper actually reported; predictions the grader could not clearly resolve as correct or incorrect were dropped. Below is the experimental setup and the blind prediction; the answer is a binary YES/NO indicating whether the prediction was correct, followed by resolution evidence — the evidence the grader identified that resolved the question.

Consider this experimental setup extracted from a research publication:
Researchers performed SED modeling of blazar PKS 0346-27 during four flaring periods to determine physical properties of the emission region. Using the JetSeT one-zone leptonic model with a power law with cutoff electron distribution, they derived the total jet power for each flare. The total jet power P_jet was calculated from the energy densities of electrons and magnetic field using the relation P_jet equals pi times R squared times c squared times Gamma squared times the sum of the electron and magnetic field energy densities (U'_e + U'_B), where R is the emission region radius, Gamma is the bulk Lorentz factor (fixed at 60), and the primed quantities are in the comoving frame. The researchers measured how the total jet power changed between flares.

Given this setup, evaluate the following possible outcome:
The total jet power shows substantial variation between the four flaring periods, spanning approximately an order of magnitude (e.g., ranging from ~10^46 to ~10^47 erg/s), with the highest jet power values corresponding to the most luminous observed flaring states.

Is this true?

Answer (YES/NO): NO